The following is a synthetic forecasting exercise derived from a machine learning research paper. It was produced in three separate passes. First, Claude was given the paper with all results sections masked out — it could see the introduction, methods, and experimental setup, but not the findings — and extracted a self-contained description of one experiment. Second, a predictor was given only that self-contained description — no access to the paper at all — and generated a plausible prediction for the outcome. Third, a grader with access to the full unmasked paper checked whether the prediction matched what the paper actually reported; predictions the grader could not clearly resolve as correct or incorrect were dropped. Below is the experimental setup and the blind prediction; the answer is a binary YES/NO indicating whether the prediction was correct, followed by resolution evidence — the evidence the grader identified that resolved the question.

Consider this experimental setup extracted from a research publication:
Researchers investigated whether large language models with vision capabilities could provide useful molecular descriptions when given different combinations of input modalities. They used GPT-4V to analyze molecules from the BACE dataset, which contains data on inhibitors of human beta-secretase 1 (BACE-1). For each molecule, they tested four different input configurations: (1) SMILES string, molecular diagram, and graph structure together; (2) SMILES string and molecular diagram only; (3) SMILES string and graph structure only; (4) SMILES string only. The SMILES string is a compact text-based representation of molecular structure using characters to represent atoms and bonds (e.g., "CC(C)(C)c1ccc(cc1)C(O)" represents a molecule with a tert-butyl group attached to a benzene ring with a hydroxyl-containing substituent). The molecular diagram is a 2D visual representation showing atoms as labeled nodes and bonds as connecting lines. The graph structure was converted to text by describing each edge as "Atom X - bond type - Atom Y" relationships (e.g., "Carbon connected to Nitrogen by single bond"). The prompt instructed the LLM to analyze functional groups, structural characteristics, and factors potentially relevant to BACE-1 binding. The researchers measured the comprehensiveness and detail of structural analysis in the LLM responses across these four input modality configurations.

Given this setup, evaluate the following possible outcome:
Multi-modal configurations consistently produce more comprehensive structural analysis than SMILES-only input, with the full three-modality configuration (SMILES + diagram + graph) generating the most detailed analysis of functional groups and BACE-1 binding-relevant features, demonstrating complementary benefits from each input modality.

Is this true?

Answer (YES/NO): YES